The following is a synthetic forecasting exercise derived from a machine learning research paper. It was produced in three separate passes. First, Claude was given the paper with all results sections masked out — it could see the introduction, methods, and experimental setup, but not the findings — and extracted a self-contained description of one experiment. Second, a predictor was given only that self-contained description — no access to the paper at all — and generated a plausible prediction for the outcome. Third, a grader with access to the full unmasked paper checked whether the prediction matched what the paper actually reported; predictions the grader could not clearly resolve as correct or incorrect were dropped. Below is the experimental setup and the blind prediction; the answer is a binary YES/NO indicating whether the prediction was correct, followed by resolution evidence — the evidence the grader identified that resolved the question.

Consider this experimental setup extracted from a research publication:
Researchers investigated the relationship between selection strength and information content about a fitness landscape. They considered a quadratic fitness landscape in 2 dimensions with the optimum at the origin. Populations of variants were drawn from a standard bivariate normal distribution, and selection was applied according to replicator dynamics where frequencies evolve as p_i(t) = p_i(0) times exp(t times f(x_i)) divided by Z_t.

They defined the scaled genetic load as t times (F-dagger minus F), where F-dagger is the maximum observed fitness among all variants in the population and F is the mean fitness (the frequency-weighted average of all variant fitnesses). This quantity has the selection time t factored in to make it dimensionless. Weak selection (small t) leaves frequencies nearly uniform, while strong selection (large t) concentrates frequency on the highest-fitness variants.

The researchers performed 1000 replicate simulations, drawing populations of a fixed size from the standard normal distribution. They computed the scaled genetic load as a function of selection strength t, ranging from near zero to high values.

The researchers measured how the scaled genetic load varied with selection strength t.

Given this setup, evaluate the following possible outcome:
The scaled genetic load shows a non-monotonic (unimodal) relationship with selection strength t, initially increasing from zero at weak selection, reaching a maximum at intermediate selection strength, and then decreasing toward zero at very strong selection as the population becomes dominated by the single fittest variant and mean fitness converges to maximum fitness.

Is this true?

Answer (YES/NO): YES